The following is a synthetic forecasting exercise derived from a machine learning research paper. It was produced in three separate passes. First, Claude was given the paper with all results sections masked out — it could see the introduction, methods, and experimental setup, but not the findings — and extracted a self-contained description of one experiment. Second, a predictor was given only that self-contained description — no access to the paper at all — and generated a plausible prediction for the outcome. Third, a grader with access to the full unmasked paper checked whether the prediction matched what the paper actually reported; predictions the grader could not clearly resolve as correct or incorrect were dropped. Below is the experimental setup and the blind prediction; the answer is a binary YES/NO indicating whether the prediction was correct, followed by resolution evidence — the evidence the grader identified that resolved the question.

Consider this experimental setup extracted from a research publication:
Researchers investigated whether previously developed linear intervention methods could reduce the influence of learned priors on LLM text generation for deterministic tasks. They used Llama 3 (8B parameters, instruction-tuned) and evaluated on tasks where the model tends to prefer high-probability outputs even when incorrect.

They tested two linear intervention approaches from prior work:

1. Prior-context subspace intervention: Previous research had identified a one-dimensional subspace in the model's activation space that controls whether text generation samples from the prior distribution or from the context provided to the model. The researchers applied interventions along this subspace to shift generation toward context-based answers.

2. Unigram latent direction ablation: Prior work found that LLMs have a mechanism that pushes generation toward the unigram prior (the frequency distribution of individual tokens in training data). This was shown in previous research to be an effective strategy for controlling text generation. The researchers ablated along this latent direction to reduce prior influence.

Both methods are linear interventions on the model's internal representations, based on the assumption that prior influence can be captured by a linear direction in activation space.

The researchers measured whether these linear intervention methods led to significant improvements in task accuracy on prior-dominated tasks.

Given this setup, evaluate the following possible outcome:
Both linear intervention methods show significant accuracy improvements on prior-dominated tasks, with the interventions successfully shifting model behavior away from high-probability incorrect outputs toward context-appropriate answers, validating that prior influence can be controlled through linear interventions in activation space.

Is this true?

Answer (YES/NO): NO